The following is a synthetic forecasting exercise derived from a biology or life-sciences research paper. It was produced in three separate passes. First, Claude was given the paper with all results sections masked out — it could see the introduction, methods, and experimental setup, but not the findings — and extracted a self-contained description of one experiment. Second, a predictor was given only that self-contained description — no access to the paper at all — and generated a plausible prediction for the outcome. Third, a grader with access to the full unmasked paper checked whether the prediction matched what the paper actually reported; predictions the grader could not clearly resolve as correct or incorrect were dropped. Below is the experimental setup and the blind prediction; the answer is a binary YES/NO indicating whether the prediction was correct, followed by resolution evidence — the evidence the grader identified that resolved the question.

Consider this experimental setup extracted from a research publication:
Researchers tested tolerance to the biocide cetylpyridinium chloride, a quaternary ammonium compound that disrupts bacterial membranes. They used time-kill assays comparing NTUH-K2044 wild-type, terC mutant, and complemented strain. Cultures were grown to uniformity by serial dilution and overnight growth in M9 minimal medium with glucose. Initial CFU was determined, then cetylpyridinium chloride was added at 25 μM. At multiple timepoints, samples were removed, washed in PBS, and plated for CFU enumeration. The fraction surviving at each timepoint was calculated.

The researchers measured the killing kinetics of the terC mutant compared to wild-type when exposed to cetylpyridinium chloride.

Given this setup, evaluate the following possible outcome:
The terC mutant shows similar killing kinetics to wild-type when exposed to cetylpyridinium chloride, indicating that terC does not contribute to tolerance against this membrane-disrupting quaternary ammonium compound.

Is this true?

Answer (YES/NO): NO